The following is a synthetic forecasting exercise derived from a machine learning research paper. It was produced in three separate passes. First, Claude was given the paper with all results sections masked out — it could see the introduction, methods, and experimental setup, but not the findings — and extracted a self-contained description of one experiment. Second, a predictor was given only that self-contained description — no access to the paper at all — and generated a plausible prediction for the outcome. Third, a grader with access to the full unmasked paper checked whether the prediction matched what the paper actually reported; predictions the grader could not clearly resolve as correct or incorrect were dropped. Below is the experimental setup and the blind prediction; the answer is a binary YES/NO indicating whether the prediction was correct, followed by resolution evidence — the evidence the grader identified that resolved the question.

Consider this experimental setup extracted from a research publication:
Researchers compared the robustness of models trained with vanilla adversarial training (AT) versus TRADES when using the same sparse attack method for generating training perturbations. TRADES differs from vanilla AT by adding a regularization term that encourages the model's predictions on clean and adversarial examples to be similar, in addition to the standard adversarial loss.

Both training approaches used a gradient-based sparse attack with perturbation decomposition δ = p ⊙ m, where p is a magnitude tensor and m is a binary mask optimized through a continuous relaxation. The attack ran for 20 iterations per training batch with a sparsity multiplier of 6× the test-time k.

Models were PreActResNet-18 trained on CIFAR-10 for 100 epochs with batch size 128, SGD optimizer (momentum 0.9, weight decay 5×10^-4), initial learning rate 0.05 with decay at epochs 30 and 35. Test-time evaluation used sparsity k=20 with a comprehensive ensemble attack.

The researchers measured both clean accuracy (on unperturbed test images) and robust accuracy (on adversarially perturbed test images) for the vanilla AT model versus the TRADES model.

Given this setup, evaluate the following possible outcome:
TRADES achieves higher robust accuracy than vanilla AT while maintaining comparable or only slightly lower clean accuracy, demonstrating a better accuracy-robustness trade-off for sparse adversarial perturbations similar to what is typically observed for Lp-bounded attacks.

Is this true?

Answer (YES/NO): NO